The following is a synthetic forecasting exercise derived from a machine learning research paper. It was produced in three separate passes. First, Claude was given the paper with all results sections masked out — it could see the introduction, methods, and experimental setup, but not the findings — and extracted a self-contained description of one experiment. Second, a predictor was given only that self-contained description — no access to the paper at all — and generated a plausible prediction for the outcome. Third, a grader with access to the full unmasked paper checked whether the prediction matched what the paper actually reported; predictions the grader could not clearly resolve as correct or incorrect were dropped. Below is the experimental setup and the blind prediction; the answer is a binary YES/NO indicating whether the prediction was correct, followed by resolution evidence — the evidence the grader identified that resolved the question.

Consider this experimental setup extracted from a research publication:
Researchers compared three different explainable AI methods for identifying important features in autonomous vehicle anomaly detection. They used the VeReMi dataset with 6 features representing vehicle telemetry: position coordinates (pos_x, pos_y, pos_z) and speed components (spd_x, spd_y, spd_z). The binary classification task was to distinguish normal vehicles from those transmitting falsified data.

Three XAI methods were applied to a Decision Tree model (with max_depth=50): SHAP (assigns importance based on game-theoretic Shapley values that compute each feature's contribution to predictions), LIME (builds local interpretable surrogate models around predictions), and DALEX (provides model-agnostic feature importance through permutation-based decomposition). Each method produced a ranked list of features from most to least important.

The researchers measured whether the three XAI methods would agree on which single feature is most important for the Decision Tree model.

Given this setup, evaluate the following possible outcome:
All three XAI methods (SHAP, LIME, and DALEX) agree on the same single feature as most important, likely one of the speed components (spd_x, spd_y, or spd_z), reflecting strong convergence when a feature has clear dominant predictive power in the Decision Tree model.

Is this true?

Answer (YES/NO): NO